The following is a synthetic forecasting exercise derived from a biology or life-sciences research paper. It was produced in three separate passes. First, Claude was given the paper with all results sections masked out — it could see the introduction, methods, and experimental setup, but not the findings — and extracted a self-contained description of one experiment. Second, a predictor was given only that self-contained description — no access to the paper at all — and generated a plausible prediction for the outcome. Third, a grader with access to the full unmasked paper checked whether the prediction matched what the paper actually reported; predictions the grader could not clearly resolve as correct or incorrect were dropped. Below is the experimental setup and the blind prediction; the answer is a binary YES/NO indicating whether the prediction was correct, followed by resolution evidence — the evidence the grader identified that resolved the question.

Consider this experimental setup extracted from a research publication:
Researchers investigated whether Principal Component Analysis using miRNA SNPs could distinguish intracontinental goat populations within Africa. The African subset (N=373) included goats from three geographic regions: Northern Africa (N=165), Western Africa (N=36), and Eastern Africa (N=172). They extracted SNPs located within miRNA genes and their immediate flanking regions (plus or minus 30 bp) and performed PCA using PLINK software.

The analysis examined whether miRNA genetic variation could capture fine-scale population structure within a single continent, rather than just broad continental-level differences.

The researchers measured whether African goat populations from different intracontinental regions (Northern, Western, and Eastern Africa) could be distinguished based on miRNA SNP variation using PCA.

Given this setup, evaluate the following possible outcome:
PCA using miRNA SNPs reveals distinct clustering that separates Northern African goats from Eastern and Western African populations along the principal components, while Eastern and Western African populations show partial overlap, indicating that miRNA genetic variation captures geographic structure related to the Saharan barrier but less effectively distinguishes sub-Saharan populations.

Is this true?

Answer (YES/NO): NO